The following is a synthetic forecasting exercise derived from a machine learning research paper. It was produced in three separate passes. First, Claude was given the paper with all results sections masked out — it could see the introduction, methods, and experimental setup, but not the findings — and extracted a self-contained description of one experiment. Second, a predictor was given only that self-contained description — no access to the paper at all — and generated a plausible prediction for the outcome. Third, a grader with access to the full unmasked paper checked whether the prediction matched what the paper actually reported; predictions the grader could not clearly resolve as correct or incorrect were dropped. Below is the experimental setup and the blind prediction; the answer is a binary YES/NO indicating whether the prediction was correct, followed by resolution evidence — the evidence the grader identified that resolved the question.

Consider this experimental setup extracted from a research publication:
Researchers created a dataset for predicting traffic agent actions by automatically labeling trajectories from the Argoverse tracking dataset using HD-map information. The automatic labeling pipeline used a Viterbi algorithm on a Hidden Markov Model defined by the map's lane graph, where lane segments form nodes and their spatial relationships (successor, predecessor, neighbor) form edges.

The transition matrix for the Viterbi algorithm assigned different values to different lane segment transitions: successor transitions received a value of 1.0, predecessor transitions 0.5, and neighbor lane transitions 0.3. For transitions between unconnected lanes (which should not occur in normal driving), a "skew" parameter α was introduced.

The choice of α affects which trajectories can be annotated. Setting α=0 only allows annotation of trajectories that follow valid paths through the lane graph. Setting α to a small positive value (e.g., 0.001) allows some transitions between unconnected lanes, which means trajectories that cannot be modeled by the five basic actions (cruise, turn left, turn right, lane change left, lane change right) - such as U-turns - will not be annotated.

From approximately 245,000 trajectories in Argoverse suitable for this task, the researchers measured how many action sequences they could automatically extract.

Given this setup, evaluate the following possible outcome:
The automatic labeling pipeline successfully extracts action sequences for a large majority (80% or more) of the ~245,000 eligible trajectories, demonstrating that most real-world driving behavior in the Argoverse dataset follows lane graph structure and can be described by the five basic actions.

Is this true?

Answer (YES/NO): YES